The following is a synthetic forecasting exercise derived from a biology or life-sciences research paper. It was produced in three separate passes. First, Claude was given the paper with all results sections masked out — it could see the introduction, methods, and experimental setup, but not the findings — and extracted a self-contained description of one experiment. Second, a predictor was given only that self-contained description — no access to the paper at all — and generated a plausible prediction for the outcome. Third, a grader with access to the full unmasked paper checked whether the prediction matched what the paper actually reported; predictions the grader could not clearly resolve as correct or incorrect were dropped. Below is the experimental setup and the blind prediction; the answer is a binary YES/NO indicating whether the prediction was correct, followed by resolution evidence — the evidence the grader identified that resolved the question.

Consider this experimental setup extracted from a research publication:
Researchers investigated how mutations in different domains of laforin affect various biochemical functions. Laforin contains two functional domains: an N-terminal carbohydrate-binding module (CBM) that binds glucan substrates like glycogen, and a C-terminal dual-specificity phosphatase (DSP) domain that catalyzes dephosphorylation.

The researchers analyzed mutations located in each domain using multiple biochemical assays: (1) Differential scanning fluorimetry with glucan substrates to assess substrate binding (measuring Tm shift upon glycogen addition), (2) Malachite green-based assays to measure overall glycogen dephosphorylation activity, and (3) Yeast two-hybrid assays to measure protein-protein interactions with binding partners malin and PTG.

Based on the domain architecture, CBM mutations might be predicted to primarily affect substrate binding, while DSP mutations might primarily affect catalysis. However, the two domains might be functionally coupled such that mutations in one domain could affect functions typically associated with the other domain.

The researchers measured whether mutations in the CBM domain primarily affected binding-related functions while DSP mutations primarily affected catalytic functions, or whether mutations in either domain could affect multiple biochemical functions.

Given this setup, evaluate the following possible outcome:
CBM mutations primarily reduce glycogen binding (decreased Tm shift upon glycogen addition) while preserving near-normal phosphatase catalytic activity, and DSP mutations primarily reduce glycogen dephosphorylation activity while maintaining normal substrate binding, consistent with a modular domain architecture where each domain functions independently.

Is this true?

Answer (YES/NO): NO